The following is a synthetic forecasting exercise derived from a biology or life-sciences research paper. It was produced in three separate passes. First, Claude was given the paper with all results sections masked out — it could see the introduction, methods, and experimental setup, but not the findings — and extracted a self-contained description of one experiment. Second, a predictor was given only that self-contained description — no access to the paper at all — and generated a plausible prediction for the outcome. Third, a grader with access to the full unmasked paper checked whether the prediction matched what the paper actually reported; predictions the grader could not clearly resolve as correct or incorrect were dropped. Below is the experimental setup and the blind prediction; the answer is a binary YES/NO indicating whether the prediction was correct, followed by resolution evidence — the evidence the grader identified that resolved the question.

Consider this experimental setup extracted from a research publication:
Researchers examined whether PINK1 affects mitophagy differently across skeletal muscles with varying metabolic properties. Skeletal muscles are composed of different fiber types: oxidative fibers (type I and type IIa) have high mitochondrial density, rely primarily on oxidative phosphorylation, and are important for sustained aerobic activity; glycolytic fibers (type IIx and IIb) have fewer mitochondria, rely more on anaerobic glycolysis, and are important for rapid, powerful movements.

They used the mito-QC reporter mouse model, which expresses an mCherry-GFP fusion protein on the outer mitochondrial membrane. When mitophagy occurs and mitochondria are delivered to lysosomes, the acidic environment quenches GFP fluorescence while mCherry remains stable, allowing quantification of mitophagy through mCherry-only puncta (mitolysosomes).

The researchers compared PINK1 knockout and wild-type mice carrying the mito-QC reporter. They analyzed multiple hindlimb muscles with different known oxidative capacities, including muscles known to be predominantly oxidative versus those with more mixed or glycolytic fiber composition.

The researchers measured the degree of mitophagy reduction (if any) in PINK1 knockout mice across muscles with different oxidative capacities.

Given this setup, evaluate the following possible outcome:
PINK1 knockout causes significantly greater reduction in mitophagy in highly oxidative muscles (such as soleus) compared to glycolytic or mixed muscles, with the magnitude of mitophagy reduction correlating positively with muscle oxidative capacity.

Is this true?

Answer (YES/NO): YES